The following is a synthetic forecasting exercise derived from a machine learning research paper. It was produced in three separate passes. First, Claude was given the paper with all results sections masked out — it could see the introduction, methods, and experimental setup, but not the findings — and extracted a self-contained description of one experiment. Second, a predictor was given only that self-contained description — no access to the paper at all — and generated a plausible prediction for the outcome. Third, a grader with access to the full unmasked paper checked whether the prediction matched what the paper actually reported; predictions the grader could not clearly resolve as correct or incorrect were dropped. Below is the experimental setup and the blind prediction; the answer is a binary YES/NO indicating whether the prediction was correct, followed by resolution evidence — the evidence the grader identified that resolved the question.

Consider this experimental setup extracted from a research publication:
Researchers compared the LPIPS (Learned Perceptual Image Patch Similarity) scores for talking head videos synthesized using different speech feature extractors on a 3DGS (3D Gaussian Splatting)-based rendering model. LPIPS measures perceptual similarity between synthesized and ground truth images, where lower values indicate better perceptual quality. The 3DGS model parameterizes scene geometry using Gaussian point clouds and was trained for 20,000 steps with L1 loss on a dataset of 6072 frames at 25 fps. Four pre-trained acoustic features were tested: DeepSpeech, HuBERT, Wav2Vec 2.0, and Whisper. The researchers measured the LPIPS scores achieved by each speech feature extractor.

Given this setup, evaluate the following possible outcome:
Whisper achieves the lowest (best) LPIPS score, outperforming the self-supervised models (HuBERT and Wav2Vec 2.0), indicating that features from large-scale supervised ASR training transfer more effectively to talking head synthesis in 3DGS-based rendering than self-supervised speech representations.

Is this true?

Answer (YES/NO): YES